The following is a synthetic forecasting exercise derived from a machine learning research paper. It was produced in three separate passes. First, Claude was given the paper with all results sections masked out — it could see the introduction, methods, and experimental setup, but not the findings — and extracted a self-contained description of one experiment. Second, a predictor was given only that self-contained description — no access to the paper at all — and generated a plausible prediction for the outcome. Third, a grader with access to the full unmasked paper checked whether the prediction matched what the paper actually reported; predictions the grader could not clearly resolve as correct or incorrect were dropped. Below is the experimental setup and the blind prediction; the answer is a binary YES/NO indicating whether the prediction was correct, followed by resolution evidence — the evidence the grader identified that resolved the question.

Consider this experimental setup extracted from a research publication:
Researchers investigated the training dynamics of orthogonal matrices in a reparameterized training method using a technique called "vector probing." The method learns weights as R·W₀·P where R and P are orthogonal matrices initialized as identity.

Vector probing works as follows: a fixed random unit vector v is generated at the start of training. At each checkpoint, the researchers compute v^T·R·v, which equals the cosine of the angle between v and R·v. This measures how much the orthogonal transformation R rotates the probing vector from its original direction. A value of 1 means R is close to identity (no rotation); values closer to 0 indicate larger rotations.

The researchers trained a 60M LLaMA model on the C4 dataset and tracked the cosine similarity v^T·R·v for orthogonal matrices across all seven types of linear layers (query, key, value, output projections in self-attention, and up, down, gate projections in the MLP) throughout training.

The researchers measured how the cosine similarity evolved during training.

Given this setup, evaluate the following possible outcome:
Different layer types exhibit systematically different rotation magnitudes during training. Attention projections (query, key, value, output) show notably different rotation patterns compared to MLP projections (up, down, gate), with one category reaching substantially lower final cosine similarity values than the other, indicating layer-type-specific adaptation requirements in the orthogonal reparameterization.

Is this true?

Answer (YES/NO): NO